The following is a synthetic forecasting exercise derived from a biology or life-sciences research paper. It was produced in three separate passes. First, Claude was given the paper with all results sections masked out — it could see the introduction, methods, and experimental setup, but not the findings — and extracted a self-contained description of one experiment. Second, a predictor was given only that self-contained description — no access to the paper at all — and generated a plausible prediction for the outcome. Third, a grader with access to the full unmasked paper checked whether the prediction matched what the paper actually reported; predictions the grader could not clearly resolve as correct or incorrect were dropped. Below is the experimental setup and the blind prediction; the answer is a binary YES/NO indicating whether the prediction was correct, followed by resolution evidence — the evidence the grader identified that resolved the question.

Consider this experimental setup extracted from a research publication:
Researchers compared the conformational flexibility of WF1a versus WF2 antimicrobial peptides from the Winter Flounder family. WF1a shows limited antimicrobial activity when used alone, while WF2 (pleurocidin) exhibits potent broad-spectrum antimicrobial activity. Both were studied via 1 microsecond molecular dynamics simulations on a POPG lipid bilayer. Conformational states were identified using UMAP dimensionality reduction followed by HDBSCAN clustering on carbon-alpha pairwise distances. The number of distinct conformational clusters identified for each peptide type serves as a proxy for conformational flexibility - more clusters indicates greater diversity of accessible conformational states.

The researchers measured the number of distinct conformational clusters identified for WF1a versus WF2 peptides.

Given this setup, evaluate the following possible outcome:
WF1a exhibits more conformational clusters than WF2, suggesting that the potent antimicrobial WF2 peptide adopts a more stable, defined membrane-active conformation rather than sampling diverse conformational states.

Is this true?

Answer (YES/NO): NO